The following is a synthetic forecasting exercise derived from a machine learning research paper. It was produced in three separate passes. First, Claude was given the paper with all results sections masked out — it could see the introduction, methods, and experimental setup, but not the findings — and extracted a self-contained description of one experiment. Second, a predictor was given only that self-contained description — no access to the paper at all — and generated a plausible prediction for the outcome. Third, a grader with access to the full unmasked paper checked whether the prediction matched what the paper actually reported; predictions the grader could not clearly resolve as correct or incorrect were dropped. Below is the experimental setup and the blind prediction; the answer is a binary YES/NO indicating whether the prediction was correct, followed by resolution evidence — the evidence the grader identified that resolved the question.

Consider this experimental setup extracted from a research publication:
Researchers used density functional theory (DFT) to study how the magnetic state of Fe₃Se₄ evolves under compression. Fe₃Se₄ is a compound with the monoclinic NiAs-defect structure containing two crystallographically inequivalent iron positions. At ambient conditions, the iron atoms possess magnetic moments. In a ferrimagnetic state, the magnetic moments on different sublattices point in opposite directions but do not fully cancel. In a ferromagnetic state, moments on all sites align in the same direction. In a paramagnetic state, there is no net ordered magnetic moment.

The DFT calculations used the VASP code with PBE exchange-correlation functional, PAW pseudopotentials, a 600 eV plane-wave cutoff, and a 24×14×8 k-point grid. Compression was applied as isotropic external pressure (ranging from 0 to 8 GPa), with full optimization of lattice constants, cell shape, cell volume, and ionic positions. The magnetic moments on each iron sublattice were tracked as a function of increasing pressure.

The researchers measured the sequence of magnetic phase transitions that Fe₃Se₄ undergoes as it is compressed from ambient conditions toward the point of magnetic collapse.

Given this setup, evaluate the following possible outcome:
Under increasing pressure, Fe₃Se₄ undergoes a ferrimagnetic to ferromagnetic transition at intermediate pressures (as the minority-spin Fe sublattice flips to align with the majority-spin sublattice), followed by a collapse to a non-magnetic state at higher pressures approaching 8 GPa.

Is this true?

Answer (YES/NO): YES